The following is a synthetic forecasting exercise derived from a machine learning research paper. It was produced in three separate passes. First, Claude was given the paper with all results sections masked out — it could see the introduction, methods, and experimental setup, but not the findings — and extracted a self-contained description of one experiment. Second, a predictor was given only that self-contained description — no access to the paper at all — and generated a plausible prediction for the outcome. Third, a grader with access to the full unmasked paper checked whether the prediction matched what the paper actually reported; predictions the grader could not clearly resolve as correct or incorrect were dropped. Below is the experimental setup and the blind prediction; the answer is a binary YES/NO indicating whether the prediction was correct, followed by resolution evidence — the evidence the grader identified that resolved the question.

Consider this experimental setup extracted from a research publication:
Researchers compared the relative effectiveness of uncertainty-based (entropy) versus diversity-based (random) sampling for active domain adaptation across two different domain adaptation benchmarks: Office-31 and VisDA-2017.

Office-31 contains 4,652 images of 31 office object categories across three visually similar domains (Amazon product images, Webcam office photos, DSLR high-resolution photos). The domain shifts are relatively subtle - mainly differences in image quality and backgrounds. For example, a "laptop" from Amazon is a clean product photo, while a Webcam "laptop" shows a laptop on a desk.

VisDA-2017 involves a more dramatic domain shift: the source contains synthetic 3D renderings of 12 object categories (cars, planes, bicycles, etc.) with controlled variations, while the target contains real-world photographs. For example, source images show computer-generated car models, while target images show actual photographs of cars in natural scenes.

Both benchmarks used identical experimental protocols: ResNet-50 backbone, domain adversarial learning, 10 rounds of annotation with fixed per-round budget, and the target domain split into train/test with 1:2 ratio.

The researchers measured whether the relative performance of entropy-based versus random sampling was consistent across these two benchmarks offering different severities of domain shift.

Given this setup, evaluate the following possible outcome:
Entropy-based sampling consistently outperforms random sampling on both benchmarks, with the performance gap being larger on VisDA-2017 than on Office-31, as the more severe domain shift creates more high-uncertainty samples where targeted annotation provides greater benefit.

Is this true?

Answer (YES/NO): NO